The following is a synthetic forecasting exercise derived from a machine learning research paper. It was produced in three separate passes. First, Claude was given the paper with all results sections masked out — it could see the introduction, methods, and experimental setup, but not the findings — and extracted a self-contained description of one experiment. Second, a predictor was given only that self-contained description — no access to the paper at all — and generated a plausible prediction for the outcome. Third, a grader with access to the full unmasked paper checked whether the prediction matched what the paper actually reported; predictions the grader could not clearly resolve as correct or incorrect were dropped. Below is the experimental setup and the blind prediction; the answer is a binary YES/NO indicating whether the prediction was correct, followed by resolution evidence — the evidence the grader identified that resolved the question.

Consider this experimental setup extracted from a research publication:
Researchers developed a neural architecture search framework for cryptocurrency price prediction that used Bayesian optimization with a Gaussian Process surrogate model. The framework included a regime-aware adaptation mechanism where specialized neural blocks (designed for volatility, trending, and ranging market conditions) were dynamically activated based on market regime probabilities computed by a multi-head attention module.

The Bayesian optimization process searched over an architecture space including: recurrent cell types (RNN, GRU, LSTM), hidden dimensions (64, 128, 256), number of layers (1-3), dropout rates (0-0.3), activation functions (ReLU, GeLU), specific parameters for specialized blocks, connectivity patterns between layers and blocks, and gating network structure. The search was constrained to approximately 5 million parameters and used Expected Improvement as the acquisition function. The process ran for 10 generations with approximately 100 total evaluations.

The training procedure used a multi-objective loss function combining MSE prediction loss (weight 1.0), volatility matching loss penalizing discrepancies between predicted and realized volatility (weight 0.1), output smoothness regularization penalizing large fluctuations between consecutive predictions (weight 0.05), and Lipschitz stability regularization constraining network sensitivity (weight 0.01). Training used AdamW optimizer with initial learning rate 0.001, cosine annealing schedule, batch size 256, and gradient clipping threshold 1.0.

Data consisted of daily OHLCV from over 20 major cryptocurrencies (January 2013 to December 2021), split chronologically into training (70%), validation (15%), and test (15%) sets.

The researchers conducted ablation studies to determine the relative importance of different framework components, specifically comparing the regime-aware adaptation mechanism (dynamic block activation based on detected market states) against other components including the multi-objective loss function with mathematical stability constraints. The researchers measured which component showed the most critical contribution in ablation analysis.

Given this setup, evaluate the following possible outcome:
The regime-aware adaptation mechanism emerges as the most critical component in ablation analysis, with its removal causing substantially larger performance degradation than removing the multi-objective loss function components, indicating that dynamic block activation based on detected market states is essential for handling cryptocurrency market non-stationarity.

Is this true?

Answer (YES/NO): YES